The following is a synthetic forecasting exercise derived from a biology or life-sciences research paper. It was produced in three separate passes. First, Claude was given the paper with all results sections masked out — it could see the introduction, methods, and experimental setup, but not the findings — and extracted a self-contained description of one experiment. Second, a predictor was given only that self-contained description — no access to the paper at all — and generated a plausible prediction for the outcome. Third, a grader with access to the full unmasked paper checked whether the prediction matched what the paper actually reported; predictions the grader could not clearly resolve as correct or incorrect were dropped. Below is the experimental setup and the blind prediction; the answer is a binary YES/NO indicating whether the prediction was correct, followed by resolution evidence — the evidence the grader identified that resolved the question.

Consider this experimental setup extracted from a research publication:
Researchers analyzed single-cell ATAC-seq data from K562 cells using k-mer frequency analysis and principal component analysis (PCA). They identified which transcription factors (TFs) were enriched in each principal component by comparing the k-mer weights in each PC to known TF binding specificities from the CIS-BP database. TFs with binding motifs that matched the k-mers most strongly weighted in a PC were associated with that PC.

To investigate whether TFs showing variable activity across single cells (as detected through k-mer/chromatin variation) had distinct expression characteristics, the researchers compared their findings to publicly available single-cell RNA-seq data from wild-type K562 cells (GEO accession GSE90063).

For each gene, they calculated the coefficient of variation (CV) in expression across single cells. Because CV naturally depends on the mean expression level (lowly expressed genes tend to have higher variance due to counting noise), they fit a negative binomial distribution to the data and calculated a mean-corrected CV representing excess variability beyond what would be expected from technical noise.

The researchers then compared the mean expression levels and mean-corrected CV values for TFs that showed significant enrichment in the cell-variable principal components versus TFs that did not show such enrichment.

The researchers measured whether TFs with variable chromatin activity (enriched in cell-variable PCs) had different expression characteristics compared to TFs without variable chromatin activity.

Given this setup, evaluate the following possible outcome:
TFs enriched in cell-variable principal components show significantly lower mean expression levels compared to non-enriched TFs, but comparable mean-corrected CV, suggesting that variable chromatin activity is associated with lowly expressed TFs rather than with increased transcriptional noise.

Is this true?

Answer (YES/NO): NO